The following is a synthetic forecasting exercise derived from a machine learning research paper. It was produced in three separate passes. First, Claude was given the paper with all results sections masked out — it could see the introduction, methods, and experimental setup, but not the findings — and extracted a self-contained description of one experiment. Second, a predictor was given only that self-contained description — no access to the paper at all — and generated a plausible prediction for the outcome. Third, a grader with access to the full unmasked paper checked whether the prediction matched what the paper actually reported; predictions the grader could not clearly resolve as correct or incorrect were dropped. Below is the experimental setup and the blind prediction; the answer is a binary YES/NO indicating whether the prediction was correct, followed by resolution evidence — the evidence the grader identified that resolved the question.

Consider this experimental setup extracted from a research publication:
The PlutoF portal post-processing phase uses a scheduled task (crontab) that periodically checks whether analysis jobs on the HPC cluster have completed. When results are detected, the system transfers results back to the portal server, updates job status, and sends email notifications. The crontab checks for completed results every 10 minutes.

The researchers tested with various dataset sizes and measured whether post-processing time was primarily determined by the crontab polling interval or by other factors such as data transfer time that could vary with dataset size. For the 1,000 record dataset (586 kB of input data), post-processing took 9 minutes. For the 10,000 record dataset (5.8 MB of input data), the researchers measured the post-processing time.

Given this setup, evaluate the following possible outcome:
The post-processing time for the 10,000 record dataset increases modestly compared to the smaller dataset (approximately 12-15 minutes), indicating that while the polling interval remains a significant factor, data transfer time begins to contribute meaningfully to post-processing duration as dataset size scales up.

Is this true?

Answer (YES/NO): NO